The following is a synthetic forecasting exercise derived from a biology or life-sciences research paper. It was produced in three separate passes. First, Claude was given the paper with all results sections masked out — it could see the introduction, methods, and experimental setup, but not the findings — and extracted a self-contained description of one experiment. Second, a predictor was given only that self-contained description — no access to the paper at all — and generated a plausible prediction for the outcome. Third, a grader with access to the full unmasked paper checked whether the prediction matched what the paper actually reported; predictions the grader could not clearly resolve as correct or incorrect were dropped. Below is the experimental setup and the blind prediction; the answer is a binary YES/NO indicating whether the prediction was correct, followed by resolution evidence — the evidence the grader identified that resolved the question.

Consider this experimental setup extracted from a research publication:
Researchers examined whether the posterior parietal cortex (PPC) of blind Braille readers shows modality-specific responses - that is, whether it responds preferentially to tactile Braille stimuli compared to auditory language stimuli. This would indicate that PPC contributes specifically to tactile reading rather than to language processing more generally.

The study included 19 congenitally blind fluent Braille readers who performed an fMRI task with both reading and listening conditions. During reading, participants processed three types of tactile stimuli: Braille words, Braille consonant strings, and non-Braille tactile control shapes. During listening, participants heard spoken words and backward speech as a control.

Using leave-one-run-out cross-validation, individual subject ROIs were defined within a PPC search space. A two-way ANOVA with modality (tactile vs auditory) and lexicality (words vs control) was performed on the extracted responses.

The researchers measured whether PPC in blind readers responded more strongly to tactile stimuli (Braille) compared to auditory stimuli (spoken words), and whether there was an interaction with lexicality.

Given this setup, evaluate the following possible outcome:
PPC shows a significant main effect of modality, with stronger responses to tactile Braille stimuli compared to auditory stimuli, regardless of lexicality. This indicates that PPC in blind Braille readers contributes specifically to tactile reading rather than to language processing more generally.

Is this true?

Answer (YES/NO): NO